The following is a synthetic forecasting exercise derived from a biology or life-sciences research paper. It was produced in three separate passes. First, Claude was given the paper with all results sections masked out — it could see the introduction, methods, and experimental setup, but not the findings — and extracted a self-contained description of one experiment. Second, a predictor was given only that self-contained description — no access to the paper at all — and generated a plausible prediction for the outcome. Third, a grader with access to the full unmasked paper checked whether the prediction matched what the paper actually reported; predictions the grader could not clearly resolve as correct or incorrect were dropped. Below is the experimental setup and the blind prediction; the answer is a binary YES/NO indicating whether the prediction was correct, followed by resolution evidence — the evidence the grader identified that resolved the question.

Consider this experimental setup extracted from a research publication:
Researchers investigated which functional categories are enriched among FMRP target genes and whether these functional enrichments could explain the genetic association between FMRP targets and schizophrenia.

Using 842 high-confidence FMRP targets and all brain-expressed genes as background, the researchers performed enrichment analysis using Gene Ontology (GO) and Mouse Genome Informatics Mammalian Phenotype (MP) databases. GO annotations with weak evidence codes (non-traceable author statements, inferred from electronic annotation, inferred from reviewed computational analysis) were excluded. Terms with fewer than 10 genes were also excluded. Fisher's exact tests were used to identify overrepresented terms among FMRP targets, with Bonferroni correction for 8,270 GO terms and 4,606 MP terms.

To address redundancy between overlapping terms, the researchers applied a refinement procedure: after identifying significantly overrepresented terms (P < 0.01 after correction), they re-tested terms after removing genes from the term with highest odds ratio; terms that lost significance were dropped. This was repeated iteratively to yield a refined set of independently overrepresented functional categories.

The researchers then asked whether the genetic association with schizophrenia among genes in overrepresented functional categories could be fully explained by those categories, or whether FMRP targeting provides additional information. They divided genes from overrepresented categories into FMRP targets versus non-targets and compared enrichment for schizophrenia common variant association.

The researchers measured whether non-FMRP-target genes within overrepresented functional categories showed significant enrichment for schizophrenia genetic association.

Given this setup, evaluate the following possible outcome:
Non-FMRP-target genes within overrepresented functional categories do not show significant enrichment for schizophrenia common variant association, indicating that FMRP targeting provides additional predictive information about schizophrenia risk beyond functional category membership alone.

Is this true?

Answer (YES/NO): YES